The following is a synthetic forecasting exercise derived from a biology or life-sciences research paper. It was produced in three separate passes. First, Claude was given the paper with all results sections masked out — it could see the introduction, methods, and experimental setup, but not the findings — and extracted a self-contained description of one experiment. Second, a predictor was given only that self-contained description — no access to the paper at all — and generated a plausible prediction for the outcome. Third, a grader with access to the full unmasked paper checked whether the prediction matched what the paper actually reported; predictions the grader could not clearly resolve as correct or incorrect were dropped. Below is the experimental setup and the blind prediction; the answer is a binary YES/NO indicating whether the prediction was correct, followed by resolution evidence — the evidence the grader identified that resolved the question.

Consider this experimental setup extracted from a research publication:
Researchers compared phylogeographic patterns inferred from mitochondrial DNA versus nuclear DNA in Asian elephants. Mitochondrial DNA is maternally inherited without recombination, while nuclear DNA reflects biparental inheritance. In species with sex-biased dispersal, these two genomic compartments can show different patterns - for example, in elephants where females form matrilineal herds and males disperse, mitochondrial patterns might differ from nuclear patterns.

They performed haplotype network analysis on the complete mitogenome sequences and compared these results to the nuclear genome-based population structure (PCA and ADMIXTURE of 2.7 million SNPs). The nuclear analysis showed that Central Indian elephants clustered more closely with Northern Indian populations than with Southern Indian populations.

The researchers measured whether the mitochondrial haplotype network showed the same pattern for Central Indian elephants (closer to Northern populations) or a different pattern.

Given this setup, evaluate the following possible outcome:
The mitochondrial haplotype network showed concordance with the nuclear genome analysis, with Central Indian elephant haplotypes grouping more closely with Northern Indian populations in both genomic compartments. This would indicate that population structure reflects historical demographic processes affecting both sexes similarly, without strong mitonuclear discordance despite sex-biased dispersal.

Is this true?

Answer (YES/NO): NO